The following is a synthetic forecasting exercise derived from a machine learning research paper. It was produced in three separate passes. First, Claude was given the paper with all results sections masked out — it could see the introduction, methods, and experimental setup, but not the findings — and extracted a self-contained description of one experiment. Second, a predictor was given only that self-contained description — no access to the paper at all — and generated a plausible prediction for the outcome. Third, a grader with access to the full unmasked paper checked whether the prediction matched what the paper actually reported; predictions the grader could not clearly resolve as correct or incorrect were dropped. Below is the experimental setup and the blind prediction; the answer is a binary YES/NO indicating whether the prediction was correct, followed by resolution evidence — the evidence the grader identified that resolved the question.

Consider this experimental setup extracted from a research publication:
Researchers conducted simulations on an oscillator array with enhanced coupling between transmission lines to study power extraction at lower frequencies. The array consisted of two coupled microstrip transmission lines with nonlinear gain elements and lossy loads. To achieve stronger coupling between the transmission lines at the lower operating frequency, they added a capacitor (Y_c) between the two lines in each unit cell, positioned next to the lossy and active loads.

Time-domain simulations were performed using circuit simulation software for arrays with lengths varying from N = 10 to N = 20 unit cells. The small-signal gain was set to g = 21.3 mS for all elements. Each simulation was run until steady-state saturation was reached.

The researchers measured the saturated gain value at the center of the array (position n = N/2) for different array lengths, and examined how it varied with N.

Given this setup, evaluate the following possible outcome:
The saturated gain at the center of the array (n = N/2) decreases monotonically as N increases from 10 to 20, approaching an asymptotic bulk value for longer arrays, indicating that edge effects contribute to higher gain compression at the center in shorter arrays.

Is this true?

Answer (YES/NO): NO